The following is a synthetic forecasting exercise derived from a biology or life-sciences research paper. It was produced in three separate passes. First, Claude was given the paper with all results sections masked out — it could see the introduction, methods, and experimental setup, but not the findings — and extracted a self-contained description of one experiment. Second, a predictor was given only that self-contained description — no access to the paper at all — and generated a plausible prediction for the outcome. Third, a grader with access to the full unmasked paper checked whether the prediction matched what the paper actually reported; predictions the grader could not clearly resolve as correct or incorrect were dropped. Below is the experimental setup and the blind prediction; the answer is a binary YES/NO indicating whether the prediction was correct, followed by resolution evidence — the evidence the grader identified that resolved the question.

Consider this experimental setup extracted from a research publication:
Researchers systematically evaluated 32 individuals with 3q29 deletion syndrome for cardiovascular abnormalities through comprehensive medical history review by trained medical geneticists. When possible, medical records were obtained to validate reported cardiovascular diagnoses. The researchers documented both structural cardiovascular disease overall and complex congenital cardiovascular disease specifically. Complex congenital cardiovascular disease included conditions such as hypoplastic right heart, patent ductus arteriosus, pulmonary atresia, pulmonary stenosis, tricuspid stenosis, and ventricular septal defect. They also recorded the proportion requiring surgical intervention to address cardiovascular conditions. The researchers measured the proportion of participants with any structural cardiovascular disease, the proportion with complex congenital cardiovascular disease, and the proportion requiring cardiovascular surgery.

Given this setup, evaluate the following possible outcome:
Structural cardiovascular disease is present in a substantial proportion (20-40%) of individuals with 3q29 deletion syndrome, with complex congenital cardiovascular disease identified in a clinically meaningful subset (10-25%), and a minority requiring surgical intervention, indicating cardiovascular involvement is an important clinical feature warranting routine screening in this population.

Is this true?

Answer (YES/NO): NO